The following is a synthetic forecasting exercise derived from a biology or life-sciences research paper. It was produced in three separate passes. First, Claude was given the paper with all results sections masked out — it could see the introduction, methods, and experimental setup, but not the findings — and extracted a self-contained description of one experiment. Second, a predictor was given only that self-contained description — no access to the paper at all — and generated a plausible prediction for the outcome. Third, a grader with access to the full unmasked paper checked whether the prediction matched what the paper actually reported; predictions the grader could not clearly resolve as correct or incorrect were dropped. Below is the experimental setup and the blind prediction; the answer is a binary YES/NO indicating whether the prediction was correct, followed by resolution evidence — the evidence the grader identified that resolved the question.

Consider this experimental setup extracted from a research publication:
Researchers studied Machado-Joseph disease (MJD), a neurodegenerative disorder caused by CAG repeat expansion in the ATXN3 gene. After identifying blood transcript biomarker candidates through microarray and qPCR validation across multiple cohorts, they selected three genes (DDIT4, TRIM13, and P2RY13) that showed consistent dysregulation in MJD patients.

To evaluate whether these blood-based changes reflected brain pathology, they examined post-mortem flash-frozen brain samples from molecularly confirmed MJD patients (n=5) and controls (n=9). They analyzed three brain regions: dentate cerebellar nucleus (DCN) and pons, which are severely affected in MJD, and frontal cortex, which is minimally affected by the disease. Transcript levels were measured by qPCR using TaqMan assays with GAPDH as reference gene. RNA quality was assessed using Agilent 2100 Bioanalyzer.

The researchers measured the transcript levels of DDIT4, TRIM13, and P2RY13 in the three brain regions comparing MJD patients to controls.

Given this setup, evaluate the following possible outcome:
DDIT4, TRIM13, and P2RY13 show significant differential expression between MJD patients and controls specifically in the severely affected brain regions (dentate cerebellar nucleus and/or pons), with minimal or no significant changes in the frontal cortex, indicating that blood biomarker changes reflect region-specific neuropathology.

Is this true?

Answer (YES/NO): NO